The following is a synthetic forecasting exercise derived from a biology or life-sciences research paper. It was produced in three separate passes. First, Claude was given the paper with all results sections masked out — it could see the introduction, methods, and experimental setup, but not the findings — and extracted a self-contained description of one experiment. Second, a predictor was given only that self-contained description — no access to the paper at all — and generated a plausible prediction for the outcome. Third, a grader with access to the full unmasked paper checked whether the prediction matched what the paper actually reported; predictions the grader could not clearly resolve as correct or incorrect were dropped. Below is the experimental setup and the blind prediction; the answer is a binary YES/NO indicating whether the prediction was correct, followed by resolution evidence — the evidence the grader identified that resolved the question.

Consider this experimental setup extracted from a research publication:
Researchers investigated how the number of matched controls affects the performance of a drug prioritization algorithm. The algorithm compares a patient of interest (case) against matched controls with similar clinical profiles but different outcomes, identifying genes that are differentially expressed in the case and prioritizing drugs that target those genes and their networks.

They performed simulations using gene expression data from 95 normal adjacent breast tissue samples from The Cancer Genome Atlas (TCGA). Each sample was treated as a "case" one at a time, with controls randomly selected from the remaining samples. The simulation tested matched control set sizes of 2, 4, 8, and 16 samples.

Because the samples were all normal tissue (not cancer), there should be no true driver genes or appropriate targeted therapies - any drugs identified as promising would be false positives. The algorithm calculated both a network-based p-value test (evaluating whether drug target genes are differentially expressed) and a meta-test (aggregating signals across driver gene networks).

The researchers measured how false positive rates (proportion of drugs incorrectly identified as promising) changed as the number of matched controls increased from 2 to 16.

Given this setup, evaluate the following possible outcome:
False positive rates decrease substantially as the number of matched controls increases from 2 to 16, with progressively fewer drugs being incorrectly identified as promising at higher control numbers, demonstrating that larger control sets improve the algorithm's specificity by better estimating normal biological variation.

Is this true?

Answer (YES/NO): NO